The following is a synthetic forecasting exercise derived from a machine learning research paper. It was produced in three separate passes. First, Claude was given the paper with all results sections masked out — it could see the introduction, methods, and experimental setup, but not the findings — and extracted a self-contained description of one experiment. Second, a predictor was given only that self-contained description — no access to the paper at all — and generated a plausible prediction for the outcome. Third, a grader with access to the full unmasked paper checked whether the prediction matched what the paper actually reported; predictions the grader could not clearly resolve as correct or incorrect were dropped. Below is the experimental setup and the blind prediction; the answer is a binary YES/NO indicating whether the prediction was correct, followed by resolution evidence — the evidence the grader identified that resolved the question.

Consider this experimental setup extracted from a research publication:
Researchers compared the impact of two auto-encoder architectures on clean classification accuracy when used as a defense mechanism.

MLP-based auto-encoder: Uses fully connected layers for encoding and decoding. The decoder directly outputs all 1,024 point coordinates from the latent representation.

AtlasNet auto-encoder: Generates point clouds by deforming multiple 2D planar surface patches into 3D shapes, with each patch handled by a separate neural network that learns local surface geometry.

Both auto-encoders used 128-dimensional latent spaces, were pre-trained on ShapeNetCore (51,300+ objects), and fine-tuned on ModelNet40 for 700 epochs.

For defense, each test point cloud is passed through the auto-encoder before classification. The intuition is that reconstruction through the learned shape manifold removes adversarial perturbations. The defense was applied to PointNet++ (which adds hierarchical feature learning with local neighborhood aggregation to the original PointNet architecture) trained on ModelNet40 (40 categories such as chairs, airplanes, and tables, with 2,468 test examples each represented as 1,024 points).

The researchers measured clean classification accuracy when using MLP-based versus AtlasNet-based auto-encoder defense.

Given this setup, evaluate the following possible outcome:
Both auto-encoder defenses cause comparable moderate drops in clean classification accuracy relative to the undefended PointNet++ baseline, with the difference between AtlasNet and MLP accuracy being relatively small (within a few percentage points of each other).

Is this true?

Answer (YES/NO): NO